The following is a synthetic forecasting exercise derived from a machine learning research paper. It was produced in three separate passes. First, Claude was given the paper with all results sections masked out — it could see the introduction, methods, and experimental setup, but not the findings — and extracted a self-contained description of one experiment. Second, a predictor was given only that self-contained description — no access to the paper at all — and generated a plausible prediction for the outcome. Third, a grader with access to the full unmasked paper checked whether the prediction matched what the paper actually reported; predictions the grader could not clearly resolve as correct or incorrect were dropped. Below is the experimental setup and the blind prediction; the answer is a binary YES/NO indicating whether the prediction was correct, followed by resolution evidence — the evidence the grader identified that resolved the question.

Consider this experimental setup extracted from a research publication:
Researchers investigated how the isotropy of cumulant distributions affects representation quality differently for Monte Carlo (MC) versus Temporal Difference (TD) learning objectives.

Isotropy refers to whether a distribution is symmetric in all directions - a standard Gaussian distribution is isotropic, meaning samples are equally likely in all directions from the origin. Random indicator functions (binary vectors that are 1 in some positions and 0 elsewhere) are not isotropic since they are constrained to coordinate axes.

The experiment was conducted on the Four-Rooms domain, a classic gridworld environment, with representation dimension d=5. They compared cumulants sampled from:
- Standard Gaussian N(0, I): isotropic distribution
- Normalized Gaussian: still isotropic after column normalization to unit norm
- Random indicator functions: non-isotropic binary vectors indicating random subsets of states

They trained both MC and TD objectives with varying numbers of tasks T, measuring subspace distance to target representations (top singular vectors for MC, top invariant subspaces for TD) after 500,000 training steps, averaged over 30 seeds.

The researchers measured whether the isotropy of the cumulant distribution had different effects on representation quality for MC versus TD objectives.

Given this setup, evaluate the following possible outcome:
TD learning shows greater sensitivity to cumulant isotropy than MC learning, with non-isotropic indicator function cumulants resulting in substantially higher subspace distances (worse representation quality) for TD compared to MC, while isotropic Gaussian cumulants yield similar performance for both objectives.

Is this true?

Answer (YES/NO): NO